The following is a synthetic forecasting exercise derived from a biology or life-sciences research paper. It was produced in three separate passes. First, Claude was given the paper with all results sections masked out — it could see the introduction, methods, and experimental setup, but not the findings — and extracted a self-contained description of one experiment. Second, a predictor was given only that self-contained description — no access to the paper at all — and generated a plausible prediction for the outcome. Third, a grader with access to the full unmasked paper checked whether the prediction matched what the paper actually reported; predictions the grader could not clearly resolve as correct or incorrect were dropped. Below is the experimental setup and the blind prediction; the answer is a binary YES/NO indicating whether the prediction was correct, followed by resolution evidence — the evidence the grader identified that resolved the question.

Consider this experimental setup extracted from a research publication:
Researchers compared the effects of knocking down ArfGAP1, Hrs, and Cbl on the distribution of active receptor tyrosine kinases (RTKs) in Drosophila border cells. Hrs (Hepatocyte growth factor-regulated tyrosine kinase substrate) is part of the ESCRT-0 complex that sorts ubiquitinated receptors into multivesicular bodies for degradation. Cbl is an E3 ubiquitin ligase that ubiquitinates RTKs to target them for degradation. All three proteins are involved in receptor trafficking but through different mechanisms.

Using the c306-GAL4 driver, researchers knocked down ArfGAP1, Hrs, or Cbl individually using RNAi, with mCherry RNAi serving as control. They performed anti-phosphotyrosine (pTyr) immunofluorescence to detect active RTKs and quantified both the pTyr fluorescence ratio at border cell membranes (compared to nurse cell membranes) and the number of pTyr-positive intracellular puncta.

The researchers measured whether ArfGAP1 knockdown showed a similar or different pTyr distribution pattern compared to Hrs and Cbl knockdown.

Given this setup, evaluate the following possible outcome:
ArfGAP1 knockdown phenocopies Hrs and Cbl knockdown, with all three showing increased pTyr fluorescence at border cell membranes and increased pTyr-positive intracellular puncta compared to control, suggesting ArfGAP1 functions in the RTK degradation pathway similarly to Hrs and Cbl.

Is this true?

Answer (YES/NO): NO